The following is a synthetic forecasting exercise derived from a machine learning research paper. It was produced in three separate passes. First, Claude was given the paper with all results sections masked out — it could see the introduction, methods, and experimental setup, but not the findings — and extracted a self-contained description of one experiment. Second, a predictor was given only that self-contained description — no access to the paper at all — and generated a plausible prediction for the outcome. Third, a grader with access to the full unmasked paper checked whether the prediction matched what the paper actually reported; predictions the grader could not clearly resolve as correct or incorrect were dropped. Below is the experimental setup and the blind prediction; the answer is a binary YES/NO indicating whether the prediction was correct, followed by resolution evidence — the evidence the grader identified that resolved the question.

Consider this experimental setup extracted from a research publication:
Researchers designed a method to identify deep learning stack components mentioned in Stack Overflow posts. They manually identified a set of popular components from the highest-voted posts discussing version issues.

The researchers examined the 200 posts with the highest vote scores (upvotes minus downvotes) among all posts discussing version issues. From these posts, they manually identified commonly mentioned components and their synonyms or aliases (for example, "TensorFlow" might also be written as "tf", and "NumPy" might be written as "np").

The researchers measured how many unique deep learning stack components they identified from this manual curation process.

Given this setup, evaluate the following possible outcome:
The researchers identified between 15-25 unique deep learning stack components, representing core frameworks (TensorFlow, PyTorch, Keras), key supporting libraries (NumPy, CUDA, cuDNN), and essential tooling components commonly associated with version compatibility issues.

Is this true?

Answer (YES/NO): NO